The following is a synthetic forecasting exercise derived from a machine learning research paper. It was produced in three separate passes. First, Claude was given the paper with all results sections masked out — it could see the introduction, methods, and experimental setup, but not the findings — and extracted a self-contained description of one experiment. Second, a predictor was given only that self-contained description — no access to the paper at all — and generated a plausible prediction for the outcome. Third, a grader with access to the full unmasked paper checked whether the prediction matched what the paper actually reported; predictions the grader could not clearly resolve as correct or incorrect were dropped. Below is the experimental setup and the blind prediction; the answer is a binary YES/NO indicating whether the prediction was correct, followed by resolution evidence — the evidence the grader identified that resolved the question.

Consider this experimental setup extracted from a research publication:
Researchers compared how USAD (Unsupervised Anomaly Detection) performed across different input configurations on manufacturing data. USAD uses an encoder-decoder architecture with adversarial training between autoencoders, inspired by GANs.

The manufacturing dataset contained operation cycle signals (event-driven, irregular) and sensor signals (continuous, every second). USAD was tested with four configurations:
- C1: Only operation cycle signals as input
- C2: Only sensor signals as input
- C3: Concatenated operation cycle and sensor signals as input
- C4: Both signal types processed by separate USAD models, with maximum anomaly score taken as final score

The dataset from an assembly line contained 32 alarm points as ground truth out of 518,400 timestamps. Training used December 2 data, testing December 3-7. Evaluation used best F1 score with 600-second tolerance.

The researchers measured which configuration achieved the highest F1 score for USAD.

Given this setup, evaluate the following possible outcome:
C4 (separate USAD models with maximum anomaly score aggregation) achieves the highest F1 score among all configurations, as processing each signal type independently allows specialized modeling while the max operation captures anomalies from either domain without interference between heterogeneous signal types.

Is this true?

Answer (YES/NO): NO